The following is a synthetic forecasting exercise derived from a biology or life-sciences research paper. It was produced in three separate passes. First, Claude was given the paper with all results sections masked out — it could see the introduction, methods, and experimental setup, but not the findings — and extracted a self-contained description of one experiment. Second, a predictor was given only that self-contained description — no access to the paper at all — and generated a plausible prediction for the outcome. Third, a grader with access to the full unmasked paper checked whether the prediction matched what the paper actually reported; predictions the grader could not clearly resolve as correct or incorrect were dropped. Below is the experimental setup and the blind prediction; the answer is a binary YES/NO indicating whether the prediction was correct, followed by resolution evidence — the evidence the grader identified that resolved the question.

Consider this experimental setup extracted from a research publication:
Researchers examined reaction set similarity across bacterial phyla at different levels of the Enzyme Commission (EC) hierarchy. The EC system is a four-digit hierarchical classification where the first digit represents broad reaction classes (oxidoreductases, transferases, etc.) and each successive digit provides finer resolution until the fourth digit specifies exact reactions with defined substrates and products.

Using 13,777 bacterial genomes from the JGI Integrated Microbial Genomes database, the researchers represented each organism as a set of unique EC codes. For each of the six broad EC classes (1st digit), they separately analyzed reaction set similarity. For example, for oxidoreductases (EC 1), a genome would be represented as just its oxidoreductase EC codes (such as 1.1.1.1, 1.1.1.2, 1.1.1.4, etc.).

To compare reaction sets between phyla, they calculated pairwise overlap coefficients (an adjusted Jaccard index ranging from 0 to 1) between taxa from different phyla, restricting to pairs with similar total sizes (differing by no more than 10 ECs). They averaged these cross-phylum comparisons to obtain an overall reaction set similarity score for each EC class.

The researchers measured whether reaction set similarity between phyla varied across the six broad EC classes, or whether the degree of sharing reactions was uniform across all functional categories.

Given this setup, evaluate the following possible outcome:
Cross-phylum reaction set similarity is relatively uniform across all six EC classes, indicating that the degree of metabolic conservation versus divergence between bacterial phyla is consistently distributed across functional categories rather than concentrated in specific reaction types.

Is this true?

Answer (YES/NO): NO